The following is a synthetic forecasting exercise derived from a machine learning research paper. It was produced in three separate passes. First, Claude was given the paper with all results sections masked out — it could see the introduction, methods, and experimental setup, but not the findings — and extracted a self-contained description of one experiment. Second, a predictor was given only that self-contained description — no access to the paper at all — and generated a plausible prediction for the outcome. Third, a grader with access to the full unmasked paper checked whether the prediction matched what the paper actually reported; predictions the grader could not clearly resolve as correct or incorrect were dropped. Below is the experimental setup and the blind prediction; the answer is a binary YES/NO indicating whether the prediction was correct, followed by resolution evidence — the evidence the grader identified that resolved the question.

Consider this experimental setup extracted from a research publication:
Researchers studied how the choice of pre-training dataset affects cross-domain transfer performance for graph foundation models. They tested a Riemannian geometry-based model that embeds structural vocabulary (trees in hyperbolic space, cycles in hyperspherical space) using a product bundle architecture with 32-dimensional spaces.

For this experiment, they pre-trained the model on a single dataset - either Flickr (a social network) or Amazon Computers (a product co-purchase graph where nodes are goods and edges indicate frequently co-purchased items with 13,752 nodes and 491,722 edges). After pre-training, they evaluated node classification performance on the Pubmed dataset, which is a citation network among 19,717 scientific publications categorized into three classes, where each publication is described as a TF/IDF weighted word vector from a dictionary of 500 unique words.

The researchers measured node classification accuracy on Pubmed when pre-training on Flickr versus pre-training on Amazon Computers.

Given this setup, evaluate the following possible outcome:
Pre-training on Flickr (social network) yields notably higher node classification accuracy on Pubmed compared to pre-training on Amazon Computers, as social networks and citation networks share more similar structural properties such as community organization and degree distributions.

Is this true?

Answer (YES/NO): NO